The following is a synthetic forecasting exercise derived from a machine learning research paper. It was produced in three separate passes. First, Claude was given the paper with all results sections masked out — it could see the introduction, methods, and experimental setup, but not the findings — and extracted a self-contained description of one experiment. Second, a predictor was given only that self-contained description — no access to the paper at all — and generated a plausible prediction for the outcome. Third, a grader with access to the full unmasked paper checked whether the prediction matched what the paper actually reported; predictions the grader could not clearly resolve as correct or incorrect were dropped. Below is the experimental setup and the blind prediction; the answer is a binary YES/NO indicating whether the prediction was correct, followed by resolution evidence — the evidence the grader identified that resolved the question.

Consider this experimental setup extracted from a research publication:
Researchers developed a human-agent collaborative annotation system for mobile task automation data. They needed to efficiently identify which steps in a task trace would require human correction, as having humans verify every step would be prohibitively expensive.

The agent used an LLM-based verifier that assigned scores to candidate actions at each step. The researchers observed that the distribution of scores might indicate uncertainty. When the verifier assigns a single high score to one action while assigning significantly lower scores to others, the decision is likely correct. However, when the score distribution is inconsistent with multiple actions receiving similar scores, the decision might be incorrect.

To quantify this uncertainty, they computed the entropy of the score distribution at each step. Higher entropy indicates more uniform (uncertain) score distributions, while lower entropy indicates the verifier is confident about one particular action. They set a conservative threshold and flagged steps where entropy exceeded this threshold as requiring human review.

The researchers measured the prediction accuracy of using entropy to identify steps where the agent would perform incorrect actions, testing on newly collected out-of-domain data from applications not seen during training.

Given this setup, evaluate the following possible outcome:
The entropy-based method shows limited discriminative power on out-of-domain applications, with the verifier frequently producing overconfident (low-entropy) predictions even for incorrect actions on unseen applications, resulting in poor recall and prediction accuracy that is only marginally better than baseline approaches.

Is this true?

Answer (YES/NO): NO